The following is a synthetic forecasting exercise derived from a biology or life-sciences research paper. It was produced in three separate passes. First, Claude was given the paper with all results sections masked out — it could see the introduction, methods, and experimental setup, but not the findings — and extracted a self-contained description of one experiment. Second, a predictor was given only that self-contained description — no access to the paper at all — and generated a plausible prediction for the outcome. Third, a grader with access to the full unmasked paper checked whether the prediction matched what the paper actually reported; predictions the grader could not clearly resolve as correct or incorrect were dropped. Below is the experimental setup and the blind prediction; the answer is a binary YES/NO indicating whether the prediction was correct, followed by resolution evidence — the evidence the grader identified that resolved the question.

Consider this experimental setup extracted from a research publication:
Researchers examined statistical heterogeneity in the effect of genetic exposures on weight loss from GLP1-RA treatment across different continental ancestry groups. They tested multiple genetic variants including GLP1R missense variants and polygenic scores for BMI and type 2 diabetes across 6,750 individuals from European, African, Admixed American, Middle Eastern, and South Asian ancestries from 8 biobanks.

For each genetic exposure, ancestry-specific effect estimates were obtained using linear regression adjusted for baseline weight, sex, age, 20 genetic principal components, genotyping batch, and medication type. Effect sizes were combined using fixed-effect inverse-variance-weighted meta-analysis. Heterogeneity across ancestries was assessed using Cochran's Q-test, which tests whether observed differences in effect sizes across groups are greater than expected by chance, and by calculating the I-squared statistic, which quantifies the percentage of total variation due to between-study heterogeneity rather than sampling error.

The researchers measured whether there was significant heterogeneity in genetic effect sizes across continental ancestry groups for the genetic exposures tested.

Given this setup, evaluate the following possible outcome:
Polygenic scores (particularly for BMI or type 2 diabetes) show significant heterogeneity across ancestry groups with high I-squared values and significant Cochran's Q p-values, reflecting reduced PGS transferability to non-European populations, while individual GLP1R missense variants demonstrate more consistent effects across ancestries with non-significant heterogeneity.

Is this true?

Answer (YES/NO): NO